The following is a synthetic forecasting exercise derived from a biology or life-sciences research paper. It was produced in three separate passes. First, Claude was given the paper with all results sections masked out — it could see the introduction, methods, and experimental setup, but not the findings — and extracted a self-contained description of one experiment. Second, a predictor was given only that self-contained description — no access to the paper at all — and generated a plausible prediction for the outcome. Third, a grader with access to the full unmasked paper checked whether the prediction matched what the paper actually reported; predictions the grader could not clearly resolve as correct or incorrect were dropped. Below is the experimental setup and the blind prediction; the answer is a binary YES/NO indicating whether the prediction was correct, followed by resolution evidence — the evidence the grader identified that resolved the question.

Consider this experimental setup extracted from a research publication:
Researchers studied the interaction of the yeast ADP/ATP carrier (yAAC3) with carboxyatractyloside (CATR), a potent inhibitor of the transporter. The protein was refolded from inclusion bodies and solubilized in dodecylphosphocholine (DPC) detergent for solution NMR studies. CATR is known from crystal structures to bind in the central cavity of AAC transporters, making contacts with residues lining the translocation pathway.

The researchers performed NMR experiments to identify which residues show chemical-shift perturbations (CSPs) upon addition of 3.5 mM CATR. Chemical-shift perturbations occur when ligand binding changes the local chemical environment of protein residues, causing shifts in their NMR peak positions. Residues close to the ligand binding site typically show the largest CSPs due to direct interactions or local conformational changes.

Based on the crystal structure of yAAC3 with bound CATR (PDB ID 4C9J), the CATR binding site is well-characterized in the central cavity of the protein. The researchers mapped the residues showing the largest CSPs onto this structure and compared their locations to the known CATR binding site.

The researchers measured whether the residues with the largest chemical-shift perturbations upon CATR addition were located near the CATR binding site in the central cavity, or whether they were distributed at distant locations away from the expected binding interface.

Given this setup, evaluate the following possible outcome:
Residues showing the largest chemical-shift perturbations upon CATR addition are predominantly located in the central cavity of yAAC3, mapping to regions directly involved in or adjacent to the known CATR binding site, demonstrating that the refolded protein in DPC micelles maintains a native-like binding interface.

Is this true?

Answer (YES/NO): NO